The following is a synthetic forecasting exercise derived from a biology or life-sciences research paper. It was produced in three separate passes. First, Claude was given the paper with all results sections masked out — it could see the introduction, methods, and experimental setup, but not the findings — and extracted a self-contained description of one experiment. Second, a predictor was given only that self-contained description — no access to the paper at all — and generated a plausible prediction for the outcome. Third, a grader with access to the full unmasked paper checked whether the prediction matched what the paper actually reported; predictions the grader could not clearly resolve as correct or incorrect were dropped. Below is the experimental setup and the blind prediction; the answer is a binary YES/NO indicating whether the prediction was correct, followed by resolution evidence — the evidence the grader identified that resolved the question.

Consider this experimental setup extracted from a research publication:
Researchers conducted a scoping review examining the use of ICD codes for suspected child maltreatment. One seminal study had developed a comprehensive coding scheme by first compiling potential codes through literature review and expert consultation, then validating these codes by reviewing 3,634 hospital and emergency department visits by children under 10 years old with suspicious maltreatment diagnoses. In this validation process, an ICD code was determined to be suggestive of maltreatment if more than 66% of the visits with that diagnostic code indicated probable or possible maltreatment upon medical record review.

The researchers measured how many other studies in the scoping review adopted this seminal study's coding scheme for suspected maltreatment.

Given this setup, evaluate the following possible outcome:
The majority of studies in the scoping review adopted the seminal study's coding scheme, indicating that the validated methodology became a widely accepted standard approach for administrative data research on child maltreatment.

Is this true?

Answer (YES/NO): NO